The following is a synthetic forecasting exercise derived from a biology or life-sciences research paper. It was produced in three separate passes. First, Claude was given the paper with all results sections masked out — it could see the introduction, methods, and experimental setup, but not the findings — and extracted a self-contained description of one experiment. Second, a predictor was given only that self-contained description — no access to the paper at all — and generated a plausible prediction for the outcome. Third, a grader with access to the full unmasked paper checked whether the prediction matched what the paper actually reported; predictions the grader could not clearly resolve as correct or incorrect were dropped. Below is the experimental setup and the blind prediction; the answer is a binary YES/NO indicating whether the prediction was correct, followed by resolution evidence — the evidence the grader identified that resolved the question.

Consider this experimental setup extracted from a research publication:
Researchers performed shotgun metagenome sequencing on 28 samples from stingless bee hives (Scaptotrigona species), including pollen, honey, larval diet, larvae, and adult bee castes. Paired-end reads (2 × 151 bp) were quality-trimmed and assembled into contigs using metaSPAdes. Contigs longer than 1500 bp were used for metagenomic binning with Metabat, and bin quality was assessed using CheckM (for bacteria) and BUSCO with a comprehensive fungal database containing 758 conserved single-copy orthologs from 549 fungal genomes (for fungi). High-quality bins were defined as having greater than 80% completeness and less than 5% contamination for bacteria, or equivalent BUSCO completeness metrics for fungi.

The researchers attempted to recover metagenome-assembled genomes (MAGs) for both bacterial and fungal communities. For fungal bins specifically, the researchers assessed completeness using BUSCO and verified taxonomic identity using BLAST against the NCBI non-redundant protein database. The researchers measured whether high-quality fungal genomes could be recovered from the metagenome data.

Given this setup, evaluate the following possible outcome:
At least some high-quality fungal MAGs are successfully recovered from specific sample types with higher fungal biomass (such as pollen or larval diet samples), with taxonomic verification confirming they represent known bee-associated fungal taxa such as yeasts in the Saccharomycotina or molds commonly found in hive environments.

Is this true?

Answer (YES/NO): NO